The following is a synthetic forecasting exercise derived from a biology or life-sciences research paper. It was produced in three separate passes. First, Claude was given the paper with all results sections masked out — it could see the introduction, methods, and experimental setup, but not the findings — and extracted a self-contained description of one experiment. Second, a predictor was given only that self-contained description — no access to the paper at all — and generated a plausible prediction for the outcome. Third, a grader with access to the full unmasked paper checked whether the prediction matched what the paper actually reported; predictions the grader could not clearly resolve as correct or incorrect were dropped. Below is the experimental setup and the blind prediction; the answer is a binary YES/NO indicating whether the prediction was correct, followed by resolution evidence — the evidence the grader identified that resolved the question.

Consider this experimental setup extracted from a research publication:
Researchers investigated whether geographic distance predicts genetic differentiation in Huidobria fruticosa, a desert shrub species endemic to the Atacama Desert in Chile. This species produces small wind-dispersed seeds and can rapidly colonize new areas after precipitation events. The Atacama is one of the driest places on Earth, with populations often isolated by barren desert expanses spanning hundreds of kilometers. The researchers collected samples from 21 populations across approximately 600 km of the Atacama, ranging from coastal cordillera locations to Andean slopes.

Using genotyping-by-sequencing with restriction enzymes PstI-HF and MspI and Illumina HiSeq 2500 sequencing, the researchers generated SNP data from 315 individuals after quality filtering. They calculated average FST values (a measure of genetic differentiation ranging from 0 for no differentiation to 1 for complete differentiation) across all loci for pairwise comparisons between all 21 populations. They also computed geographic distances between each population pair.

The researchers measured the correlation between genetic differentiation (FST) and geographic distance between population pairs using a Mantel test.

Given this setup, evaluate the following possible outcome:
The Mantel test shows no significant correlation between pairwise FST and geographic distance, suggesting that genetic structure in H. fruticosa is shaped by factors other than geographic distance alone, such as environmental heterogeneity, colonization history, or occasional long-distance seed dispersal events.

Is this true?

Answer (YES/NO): NO